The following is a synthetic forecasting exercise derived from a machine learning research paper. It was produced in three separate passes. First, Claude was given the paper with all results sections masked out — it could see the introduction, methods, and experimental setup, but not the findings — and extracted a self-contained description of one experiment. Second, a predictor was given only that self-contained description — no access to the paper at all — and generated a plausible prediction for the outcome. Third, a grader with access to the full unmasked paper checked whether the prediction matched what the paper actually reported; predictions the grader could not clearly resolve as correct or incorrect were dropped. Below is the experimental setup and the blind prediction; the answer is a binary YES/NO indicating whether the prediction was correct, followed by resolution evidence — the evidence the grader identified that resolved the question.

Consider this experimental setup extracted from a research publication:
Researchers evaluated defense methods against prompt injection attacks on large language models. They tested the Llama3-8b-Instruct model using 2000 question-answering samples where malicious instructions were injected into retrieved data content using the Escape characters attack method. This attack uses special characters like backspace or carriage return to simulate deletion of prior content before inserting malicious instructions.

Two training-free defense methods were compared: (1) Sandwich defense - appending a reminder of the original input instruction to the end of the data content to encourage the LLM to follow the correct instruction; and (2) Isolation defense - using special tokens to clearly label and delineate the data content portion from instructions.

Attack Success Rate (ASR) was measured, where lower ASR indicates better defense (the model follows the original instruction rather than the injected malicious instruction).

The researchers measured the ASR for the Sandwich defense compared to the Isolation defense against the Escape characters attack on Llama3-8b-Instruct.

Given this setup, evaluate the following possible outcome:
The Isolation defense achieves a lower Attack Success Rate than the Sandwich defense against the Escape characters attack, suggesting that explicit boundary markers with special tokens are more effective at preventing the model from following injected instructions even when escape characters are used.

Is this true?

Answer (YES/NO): NO